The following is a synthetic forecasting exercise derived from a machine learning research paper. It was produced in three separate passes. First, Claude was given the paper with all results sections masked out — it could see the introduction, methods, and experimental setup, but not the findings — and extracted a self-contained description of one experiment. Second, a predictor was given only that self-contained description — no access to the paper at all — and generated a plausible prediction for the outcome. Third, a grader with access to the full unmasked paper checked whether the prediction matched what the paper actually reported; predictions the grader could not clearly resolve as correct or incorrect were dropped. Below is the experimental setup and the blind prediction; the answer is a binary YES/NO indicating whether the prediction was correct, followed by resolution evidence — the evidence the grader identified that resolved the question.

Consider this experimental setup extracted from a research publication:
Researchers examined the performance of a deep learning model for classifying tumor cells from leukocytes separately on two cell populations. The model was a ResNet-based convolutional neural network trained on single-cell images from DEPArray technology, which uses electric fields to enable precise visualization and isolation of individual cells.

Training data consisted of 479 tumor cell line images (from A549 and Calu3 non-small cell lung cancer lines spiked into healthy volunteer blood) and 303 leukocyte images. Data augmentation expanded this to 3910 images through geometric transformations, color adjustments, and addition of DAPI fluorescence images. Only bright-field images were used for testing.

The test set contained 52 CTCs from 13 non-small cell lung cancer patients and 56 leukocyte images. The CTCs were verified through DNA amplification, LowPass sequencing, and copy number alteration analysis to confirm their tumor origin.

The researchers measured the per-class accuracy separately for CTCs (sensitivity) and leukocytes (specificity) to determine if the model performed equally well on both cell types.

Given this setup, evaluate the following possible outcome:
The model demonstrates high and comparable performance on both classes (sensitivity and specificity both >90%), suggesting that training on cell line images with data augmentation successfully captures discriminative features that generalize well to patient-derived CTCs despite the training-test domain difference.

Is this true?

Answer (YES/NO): NO